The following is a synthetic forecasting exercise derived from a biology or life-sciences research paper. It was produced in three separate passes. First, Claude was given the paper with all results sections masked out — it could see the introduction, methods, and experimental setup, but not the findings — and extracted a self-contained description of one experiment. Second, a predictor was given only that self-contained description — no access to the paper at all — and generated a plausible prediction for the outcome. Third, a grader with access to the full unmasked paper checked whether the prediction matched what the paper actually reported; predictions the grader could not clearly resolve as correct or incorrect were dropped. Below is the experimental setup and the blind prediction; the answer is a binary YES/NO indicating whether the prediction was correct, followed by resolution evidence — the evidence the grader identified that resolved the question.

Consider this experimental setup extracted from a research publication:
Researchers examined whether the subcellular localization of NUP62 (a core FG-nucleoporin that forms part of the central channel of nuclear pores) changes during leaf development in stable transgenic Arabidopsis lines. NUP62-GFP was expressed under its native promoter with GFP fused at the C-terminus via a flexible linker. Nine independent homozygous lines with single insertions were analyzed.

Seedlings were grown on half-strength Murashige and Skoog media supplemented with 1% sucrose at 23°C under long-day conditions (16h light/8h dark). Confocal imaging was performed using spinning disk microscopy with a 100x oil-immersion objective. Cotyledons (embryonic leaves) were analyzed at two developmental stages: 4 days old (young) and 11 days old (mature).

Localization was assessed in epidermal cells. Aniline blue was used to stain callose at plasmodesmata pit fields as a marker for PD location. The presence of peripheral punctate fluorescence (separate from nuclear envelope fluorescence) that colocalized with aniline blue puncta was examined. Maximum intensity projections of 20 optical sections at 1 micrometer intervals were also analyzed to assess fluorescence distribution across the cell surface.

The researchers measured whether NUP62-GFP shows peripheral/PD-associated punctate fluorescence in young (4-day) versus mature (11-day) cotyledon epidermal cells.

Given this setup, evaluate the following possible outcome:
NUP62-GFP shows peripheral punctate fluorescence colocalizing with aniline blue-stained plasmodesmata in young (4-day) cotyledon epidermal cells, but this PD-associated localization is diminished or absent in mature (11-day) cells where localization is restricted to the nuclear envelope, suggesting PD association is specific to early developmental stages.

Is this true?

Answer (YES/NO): NO